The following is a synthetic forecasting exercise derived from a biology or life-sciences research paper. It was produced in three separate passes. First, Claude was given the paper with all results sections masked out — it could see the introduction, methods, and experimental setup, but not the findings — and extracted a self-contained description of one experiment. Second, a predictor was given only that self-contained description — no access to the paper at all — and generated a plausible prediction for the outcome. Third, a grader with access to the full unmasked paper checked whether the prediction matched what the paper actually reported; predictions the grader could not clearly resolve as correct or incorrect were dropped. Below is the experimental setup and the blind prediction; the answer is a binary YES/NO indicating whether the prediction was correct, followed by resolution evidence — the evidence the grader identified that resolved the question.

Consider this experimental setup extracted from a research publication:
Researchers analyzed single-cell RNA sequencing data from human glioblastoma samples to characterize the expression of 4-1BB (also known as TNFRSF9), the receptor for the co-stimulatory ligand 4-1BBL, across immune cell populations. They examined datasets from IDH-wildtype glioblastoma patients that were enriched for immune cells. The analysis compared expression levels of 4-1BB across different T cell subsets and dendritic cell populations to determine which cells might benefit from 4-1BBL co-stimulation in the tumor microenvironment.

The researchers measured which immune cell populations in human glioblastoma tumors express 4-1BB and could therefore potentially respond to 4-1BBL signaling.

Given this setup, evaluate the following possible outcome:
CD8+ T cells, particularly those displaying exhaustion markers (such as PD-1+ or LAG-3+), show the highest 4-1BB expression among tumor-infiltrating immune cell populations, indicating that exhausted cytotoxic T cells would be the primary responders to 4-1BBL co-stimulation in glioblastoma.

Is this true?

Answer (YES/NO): NO